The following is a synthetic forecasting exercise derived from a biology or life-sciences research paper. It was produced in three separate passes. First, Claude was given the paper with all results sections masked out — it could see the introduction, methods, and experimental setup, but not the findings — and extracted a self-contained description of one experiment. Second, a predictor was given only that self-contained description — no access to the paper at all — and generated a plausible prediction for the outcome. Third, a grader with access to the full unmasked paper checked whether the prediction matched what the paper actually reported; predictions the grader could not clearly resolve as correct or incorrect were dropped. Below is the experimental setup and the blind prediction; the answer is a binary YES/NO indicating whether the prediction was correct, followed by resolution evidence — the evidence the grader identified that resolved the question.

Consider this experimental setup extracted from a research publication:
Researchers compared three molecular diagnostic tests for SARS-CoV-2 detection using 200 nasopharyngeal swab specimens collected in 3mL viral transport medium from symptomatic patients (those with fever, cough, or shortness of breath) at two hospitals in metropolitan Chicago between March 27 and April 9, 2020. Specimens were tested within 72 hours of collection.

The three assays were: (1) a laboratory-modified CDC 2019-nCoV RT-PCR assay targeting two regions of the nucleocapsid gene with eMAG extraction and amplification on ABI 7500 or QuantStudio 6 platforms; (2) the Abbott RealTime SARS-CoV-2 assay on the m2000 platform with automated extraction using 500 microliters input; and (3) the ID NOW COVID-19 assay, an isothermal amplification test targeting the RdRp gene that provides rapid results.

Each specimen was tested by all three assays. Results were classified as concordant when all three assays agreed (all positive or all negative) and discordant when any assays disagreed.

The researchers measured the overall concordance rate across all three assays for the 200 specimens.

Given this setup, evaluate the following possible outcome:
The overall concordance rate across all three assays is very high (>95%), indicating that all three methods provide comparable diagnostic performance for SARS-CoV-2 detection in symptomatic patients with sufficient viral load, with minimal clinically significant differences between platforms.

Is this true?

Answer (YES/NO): NO